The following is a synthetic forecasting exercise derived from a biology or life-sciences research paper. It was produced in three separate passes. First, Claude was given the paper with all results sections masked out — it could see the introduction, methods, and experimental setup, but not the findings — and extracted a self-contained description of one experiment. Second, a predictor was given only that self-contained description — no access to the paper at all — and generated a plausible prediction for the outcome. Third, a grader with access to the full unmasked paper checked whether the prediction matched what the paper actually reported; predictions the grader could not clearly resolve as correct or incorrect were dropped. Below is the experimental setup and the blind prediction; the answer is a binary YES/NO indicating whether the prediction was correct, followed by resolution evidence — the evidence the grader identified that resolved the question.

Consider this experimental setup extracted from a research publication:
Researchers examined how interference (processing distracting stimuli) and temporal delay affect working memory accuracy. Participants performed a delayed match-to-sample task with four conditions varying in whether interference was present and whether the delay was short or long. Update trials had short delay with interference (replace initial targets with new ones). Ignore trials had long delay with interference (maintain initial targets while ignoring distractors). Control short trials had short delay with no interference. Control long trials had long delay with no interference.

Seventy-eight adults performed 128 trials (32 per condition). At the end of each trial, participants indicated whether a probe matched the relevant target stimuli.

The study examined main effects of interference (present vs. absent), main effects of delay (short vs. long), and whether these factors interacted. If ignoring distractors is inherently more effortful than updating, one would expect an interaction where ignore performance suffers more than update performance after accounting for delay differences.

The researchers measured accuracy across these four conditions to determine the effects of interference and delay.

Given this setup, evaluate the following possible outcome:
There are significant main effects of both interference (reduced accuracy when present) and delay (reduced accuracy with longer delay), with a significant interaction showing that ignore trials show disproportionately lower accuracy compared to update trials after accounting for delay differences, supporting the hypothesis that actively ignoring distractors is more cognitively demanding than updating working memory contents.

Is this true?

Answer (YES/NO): NO